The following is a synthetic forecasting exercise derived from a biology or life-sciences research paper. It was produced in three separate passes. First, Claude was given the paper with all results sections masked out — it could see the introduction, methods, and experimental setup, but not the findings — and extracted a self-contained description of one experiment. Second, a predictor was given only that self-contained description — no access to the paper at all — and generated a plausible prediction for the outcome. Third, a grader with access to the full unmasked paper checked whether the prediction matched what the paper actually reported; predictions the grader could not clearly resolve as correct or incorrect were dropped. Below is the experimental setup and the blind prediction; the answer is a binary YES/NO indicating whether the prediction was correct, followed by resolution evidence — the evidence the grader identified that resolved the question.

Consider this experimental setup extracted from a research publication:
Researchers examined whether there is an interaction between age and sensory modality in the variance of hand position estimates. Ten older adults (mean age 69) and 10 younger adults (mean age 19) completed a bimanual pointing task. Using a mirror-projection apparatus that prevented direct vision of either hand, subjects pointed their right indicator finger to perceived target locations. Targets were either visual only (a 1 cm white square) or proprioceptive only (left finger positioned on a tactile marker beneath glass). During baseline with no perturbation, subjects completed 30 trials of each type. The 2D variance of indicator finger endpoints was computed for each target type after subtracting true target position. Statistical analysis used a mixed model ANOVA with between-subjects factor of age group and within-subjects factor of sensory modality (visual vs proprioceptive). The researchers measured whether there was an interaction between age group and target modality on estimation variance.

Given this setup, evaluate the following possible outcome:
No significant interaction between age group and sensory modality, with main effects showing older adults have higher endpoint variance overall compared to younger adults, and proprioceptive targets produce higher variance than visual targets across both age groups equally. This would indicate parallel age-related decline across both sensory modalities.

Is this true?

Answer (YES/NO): NO